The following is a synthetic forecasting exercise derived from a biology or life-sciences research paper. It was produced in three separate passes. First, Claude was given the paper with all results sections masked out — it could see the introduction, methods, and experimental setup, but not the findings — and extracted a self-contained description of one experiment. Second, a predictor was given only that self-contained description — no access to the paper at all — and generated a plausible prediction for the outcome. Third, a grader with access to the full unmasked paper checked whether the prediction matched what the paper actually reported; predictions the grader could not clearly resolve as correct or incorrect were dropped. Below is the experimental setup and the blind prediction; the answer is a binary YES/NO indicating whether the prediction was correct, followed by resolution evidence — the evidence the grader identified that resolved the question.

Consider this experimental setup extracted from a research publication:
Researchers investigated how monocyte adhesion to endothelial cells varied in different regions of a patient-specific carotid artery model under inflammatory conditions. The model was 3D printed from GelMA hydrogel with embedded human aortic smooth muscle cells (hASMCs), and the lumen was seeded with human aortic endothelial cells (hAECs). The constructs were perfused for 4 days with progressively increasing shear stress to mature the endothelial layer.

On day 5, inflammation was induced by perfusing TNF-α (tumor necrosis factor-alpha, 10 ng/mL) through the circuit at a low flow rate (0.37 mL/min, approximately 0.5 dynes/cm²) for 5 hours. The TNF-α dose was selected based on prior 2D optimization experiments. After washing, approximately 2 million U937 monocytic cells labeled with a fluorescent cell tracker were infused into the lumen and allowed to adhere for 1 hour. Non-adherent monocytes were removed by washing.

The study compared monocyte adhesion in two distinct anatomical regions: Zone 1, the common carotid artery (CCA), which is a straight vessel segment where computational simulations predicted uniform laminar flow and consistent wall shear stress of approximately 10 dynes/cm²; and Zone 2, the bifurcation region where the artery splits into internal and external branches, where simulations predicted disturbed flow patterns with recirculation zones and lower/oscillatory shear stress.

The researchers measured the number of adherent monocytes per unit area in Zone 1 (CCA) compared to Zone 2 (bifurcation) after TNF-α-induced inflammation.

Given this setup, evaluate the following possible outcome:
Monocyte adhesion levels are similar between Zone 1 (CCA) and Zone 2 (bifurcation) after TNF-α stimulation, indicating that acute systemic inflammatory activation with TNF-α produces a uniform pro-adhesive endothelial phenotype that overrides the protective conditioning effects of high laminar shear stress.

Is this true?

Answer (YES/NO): NO